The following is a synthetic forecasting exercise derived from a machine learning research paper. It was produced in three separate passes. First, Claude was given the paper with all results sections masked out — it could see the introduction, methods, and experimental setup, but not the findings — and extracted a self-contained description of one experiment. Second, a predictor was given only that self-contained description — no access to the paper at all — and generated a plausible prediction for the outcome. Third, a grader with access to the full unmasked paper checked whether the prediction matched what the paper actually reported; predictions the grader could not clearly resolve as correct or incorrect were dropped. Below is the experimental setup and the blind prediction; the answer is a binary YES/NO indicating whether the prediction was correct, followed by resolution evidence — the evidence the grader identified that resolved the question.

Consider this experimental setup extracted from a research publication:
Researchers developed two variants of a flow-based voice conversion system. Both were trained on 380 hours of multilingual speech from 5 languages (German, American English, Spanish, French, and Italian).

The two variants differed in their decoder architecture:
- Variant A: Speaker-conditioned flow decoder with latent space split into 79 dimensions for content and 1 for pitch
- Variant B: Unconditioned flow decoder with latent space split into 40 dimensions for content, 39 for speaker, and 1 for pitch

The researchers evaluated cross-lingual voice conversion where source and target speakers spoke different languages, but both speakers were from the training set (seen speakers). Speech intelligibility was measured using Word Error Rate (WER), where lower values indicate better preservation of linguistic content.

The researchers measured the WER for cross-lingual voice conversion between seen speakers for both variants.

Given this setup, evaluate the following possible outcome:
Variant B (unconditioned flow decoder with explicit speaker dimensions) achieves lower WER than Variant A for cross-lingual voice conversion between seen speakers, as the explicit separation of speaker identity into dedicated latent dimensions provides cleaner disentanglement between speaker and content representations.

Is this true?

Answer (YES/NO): YES